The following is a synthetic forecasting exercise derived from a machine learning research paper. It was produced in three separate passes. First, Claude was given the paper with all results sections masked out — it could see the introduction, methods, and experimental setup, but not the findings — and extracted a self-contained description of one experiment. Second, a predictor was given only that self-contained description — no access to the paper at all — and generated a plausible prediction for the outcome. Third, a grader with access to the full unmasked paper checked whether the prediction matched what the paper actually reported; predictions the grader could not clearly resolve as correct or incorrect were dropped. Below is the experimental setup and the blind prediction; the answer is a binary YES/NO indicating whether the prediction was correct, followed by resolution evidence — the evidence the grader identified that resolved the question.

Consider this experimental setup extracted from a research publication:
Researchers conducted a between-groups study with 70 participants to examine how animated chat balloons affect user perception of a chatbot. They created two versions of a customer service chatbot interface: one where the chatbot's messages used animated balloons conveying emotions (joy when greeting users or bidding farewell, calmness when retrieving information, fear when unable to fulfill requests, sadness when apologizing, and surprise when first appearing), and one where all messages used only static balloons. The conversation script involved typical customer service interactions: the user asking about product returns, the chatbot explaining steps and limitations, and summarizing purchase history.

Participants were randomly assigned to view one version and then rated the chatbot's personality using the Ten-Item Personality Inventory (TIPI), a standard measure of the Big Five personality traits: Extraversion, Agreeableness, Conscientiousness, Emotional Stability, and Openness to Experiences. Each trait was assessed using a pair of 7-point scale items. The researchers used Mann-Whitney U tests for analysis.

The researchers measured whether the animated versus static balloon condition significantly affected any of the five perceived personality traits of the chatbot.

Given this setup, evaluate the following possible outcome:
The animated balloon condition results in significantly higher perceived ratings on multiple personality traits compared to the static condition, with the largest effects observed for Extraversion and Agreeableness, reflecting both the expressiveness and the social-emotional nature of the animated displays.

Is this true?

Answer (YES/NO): NO